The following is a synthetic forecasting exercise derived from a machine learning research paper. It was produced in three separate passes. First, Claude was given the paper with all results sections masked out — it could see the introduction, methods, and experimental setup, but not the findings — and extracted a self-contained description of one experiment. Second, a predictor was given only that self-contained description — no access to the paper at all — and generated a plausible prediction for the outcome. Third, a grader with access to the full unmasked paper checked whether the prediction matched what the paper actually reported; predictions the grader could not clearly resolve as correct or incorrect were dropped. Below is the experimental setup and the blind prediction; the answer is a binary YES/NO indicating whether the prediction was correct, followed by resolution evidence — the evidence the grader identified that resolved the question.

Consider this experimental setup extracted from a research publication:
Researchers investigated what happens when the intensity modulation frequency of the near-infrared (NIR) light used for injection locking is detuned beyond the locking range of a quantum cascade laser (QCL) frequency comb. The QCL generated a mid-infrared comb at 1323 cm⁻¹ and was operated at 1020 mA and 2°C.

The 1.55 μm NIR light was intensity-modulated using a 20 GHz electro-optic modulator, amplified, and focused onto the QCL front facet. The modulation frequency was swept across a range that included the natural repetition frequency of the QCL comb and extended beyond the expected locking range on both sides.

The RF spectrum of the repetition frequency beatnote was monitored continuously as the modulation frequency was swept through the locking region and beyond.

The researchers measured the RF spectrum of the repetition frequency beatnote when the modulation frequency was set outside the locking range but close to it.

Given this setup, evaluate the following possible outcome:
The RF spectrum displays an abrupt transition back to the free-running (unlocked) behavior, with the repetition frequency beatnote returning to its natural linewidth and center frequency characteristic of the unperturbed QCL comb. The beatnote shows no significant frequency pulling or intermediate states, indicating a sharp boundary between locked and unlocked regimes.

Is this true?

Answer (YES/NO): NO